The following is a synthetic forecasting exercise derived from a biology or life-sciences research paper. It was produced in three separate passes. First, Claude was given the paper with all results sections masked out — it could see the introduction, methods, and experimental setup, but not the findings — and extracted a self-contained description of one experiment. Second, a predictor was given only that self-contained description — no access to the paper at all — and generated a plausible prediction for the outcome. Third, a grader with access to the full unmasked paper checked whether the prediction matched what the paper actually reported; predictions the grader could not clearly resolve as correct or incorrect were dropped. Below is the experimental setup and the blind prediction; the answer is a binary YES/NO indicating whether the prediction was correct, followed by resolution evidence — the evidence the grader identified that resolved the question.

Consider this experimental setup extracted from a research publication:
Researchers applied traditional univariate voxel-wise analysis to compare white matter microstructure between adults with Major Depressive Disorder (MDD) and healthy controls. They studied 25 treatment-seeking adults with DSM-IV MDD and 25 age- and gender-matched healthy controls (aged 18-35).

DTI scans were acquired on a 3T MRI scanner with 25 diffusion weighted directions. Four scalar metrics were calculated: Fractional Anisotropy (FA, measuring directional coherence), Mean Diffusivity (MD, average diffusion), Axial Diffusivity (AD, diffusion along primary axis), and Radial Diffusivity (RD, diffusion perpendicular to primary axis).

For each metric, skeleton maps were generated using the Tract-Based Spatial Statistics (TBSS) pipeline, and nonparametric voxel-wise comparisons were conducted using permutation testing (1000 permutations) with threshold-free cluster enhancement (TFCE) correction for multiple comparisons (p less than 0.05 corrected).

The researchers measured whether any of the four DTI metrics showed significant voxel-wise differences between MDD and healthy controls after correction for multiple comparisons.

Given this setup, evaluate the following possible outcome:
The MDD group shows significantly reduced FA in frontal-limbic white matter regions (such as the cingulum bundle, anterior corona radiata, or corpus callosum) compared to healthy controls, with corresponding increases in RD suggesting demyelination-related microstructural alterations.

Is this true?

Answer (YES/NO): NO